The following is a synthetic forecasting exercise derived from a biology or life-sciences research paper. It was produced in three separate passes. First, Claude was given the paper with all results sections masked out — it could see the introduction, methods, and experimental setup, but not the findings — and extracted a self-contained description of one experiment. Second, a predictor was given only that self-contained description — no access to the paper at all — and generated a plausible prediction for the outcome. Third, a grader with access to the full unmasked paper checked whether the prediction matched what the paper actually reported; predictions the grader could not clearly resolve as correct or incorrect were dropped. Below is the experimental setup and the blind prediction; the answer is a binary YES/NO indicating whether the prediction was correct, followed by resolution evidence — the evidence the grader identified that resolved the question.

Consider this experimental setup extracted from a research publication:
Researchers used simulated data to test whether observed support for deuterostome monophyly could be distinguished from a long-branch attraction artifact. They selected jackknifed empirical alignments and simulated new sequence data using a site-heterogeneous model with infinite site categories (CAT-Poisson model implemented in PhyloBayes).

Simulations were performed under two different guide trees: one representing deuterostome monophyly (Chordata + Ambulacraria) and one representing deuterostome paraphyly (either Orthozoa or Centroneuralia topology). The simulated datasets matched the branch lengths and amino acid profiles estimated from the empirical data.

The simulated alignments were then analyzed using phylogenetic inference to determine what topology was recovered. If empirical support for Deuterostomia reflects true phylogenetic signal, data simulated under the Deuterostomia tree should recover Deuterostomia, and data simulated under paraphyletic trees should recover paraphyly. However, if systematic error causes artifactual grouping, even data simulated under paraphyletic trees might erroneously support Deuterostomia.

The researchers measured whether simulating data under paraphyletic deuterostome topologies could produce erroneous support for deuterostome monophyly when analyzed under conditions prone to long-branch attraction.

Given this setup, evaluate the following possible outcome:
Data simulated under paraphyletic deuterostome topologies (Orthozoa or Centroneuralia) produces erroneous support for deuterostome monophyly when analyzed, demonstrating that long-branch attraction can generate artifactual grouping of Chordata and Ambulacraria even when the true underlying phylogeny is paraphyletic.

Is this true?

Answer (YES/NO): YES